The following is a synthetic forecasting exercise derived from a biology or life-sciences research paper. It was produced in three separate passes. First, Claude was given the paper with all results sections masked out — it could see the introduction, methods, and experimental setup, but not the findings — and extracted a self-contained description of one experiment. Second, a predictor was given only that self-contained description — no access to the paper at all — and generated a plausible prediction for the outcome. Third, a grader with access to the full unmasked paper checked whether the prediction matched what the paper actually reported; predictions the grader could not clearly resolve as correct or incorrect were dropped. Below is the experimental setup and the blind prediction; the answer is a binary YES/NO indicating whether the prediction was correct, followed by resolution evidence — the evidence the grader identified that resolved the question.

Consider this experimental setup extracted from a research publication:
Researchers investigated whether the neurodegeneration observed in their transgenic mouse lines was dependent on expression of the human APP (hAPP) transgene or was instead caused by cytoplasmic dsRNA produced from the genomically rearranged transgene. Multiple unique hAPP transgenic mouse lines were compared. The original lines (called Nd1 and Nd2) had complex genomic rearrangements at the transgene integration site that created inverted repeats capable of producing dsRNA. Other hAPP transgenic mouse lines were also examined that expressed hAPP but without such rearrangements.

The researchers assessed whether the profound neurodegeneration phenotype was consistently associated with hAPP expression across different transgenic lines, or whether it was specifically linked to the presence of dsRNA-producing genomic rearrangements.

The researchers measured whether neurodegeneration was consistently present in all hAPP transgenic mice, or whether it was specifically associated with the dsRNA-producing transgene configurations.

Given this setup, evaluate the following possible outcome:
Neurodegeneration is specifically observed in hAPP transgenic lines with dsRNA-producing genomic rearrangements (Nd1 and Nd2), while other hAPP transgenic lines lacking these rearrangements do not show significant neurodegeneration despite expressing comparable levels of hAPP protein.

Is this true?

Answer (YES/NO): YES